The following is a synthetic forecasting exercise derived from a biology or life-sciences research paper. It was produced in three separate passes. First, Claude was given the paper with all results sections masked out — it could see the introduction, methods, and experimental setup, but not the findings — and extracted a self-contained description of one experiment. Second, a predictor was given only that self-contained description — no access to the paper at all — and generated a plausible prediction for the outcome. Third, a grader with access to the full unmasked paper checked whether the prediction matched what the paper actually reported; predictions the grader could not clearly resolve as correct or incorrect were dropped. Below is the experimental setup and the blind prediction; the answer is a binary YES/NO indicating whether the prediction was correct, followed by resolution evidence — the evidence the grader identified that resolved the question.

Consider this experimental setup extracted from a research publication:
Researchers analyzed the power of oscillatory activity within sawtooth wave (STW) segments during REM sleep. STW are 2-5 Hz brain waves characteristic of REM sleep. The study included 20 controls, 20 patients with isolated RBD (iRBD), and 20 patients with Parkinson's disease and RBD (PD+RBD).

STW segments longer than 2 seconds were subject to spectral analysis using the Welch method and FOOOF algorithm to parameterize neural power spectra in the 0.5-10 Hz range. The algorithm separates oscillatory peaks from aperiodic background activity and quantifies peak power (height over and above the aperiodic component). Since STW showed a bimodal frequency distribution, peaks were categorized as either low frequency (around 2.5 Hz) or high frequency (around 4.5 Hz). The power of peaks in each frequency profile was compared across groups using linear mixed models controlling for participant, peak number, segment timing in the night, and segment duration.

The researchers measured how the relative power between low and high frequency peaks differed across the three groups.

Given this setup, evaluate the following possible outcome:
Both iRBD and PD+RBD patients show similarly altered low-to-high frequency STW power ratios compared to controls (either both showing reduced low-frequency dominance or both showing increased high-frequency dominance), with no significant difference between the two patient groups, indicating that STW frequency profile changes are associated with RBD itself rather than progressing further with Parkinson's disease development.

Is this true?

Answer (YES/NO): YES